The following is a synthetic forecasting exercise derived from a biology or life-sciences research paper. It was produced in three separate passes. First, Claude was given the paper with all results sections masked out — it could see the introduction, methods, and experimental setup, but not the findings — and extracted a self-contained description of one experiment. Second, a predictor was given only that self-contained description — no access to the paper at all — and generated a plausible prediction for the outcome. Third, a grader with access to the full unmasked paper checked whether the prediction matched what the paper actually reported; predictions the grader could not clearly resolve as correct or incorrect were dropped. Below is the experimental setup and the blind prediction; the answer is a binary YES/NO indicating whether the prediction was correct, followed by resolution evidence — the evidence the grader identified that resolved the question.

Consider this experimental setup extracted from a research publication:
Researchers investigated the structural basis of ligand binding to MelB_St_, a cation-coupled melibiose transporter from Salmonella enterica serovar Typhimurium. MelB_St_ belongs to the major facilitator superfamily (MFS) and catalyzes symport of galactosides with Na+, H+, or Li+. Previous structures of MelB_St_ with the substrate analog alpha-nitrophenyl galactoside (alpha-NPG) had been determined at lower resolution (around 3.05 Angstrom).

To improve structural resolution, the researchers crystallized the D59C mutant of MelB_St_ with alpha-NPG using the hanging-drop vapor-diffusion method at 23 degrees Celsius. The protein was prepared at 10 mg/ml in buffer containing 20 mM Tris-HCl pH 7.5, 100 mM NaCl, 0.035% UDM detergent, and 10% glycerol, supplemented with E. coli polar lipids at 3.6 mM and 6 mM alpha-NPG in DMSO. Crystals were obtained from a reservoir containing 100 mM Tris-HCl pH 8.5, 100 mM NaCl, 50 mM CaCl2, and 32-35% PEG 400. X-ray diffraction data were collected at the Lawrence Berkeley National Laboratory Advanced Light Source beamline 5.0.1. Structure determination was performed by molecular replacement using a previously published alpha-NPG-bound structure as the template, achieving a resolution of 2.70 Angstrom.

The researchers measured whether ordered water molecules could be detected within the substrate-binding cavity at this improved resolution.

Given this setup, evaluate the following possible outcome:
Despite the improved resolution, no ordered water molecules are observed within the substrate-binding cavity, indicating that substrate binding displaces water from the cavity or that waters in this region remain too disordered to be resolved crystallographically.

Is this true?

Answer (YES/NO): NO